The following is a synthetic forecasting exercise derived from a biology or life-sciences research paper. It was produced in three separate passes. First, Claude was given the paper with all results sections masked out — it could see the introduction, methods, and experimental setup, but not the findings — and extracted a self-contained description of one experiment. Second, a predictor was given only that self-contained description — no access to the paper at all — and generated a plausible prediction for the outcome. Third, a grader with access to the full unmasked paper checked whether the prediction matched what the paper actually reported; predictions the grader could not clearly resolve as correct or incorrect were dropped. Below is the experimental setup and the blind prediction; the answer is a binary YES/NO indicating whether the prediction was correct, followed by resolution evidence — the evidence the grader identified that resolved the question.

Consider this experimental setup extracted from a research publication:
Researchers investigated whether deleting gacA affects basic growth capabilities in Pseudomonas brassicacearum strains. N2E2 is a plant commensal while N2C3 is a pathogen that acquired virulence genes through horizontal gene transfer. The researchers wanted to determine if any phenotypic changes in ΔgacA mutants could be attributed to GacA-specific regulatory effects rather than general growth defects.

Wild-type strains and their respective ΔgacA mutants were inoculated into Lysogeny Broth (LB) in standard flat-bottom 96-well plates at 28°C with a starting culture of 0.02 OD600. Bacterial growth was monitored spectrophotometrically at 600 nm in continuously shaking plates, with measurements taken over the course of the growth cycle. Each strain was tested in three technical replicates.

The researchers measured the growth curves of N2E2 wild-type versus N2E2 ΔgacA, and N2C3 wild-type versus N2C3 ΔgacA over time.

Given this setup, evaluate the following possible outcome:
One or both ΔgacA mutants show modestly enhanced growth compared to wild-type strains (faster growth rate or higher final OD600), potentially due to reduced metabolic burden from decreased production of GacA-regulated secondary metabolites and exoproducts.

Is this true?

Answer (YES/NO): NO